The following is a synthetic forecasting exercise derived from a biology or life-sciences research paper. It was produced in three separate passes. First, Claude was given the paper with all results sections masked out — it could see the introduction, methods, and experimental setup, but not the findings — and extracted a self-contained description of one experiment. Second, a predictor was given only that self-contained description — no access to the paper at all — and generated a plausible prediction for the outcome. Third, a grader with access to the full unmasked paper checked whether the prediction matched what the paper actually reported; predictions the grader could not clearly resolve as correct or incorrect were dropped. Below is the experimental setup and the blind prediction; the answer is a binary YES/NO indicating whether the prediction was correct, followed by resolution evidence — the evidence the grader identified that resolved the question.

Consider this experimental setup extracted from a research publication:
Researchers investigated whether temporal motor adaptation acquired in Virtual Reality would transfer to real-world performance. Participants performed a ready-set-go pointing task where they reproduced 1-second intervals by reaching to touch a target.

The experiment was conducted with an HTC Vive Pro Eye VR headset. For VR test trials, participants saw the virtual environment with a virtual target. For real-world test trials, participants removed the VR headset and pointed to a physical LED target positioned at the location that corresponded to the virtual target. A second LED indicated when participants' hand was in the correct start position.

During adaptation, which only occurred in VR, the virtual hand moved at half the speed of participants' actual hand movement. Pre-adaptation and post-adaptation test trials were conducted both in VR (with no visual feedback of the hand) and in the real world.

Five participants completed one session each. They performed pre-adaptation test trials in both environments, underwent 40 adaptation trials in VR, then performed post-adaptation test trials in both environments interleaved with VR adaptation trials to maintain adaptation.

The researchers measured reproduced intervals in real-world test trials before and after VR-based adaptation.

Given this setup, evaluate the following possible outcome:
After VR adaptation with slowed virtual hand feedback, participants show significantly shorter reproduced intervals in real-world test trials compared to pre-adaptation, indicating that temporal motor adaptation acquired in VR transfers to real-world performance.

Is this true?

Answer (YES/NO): YES